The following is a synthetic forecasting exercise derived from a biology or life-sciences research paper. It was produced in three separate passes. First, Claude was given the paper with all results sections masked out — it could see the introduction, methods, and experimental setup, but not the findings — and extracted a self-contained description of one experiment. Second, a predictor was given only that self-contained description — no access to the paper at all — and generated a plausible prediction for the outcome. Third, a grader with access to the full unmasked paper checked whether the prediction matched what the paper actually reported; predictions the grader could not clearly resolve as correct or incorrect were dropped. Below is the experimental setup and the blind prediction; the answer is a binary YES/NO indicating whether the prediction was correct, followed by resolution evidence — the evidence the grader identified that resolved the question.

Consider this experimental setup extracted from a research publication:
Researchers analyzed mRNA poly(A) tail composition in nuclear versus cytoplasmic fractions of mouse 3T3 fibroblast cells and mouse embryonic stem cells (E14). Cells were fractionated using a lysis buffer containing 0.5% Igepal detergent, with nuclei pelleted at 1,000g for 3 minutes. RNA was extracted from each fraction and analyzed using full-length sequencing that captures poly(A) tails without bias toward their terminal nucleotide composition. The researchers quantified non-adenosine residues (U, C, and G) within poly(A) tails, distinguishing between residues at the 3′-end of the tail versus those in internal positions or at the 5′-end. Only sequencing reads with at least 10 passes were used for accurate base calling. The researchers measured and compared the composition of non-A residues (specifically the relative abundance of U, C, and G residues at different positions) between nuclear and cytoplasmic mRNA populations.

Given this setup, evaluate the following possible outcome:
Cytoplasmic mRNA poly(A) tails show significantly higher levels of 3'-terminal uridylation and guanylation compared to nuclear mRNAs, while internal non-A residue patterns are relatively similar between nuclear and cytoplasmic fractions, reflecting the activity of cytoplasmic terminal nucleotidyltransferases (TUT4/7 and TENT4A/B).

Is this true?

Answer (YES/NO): NO